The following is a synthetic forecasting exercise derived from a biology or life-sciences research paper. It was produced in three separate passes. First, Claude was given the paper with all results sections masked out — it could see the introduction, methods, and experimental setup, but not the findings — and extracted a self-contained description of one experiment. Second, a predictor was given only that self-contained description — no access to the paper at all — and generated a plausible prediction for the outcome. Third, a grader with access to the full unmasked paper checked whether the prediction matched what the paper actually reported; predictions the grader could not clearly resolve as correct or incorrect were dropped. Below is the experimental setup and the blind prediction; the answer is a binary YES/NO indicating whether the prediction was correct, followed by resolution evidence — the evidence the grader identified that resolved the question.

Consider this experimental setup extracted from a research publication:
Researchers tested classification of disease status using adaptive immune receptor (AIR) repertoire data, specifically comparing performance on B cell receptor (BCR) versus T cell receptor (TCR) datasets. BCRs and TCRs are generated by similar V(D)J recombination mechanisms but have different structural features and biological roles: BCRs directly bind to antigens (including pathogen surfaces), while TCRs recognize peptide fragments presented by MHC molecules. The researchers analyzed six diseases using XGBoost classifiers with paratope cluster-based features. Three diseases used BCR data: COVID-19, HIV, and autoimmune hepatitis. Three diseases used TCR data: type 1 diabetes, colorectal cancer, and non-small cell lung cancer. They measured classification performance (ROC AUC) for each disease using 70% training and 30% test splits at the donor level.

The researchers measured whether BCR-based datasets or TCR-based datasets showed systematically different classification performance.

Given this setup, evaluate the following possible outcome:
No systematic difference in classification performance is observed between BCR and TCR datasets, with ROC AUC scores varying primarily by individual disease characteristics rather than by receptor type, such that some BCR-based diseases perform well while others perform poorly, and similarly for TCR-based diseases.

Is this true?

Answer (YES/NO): NO